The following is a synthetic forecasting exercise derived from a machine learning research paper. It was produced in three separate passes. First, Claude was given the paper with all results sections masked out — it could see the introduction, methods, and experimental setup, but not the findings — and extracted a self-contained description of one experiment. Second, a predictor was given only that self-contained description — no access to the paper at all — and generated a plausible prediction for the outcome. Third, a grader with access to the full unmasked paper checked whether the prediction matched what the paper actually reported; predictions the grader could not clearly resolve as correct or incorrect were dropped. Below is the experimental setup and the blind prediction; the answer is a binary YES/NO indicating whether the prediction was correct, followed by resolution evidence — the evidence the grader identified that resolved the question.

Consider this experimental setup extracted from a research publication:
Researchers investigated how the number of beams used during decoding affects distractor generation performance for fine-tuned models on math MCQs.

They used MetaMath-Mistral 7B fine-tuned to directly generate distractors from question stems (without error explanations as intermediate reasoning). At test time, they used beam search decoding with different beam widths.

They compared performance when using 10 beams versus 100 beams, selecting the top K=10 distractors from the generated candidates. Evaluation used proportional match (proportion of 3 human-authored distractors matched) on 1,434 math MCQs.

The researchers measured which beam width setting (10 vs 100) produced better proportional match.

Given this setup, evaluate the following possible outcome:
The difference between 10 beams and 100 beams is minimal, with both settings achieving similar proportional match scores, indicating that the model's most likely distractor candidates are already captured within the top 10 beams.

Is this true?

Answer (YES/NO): NO